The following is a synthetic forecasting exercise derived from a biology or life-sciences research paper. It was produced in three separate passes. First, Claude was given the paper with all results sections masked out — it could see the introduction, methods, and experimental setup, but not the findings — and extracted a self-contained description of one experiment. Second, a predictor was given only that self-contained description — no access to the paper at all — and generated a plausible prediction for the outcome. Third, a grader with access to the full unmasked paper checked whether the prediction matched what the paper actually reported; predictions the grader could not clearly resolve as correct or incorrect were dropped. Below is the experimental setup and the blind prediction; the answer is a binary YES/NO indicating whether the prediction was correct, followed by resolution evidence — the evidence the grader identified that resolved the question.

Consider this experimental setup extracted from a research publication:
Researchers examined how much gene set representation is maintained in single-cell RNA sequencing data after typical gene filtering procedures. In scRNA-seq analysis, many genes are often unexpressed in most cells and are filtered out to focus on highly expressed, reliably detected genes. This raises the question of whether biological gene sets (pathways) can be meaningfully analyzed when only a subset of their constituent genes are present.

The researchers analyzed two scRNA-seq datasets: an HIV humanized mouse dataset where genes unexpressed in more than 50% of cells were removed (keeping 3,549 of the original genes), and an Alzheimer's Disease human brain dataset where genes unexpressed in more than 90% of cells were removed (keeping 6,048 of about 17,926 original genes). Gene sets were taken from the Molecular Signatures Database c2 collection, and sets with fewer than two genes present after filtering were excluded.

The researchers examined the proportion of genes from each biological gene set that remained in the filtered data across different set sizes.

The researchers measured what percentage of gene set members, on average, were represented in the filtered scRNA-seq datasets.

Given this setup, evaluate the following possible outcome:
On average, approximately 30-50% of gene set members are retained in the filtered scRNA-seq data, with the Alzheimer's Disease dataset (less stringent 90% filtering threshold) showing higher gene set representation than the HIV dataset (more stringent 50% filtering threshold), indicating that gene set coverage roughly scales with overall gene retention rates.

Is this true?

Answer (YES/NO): NO